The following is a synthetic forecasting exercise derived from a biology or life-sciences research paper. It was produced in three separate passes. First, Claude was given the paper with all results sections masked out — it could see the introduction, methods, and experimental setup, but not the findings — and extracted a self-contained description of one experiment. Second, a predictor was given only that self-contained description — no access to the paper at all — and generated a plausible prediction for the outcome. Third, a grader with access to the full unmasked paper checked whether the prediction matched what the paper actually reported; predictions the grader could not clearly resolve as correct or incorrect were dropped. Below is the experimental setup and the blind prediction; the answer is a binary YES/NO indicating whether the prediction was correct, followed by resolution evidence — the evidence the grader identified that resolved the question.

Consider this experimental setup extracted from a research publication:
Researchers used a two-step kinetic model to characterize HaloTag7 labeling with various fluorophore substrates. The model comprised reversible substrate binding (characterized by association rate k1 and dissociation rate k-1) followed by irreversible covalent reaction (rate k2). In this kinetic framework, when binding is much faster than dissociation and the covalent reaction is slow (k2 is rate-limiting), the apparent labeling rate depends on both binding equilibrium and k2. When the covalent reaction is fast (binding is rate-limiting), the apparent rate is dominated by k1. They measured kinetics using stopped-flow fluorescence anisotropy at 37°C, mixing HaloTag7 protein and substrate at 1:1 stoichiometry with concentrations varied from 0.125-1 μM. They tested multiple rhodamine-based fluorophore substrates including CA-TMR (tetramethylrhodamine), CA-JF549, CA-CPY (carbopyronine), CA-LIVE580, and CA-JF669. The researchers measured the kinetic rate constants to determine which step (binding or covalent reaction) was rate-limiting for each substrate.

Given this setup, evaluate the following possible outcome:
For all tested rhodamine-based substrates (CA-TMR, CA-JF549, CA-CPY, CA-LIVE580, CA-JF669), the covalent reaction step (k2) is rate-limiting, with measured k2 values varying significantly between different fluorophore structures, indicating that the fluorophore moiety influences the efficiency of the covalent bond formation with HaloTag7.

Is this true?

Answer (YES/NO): NO